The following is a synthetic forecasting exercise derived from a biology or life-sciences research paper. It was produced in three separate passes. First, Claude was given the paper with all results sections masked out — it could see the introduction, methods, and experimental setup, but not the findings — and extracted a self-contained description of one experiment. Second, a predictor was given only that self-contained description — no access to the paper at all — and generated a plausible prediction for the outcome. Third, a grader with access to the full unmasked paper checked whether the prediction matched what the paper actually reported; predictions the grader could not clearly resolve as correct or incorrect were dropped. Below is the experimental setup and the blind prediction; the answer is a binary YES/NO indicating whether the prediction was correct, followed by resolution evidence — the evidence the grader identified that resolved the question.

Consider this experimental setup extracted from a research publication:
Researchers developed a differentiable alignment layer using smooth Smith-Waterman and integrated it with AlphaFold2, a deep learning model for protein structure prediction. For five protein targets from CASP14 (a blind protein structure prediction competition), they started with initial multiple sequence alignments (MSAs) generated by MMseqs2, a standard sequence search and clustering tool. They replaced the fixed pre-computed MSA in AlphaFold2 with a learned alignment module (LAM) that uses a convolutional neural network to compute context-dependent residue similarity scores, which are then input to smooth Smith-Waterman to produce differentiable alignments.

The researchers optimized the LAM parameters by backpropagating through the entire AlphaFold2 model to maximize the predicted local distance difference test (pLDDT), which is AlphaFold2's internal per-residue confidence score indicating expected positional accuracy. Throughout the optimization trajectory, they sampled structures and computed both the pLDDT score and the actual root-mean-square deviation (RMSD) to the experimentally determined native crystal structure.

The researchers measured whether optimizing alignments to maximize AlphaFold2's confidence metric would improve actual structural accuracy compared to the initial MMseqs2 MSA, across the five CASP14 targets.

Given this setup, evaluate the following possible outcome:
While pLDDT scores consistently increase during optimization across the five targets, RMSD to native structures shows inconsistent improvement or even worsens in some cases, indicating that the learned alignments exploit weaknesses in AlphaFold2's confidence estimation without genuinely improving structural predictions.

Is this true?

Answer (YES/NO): NO